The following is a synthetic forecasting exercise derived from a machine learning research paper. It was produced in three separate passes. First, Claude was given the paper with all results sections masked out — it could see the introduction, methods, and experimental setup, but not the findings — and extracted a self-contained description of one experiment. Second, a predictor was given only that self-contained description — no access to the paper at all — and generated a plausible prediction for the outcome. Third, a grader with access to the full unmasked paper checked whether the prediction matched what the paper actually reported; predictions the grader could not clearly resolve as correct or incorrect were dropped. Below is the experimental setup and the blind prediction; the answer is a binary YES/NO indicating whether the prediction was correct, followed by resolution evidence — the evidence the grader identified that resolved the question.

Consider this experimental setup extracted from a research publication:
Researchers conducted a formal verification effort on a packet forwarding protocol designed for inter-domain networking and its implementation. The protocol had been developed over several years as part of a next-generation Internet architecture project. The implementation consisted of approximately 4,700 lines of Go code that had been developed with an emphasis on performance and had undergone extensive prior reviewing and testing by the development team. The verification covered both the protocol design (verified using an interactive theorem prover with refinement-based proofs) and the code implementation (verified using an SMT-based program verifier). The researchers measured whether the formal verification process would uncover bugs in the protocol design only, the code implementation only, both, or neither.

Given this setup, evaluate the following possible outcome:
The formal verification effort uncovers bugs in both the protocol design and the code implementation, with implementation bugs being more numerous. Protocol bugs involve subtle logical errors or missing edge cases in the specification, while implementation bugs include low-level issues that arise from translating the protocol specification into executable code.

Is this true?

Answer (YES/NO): YES